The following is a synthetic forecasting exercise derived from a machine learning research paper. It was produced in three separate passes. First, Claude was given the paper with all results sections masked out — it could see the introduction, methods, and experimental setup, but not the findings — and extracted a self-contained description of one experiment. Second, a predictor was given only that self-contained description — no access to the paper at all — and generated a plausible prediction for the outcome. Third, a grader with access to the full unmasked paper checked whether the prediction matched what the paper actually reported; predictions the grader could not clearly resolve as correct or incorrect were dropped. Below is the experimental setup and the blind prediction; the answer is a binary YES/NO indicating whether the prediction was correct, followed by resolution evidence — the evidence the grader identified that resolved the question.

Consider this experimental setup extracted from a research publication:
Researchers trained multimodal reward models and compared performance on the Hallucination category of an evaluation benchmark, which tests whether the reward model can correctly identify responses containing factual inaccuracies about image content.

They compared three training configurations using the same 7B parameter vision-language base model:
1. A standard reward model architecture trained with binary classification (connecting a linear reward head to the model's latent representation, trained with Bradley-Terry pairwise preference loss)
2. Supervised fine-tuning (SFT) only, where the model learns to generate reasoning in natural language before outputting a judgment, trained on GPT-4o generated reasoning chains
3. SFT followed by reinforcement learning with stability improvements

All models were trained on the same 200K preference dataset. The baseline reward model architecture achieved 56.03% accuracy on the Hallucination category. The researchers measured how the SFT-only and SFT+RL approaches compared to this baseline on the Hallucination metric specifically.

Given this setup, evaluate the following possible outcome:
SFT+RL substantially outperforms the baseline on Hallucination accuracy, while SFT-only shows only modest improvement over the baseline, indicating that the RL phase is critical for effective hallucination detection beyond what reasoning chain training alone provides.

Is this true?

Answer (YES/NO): NO